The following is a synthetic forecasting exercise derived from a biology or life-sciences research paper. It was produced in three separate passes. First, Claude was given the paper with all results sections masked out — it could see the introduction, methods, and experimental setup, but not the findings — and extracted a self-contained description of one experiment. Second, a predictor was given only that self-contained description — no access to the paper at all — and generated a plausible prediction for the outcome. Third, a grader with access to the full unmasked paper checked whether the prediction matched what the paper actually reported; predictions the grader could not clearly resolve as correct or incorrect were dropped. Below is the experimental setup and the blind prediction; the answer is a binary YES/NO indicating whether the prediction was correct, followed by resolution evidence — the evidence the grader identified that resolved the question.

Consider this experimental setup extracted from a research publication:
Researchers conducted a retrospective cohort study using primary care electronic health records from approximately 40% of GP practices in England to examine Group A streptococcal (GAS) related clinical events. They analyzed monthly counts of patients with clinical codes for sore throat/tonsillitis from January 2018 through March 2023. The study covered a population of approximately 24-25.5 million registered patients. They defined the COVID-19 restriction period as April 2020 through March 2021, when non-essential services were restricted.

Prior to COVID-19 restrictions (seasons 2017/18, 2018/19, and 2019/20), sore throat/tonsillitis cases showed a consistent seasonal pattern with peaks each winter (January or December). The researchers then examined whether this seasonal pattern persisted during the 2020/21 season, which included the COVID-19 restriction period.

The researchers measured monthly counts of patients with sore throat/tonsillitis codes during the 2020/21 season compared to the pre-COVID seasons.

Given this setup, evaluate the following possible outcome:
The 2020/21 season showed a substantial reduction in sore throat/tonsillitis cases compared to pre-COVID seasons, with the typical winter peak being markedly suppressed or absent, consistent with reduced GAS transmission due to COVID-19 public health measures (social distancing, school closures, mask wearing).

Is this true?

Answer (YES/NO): YES